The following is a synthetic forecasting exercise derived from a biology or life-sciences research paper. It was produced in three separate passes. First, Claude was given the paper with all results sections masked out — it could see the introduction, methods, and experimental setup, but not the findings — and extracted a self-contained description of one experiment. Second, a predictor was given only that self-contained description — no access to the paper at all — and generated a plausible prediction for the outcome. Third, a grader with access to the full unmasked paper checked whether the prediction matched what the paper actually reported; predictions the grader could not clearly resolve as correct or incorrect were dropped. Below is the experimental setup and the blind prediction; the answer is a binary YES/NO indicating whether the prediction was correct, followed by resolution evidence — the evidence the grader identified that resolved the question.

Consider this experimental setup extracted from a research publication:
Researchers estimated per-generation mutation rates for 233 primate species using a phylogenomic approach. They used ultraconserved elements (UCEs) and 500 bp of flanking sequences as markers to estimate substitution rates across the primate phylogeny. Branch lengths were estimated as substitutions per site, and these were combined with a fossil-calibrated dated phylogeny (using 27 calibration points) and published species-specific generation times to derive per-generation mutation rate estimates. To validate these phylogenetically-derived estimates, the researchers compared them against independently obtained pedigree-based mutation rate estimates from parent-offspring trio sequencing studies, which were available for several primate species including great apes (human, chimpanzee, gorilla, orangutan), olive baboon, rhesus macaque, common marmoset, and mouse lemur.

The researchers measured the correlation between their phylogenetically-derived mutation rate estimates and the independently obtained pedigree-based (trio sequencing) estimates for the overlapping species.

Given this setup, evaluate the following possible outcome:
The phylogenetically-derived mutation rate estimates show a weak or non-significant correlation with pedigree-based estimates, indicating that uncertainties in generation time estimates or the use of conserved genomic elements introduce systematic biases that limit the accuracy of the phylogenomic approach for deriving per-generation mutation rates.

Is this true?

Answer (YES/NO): NO